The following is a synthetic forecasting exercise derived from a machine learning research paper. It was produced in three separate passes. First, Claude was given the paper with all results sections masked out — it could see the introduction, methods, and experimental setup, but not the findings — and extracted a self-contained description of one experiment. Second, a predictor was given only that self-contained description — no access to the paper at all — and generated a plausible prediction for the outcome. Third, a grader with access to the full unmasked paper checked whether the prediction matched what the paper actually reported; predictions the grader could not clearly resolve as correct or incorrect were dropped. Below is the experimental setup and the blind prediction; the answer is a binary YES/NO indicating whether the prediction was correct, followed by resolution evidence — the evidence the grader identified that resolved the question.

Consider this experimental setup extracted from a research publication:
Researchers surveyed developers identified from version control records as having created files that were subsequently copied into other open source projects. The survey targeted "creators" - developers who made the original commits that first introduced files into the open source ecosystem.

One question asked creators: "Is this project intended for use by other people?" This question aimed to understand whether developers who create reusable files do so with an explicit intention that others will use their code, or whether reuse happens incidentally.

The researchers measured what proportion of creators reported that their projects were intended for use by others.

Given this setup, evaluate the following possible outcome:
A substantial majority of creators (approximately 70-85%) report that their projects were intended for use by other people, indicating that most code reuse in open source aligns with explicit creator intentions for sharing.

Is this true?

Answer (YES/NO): NO